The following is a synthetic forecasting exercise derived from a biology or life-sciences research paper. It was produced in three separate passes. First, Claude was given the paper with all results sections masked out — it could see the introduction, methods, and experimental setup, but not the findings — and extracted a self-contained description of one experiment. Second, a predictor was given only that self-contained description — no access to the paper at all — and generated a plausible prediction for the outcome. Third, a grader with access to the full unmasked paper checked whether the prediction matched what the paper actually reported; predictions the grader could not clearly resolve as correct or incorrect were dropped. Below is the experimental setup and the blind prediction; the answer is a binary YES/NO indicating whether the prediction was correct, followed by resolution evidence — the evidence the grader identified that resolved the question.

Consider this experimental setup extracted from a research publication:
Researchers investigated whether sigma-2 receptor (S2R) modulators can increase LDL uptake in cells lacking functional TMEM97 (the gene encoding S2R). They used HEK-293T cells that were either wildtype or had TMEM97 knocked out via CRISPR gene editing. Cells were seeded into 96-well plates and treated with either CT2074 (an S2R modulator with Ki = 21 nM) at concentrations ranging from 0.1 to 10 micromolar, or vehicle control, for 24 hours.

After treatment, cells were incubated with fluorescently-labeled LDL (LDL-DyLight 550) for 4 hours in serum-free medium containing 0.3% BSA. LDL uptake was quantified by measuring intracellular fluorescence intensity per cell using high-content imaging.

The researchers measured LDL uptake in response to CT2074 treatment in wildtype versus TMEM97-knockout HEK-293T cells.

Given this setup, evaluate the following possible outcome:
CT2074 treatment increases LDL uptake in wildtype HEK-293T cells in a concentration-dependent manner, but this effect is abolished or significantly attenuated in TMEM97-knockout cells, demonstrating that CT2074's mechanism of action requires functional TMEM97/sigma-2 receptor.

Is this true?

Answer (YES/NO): YES